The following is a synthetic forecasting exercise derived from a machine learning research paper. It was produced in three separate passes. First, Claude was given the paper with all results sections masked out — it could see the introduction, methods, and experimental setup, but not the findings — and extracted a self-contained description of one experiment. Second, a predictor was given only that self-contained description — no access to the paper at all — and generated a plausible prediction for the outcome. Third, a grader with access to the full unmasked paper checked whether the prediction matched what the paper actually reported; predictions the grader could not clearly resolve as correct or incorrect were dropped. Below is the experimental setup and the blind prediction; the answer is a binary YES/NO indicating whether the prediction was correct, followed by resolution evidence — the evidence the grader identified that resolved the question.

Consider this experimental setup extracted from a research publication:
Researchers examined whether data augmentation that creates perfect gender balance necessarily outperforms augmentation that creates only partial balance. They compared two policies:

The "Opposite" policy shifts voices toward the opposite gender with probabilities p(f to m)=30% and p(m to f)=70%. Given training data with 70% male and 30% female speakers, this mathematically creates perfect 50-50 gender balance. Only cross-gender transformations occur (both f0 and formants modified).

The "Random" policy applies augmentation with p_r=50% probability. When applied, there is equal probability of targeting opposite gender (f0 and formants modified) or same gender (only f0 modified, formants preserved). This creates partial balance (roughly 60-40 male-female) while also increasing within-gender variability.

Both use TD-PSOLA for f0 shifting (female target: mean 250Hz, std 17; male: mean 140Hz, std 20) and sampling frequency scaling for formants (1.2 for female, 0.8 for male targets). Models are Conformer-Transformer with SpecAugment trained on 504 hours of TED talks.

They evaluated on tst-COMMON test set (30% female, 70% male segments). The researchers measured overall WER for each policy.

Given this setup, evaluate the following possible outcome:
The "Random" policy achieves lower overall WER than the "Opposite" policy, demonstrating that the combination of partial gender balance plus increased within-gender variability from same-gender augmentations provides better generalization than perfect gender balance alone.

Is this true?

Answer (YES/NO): YES